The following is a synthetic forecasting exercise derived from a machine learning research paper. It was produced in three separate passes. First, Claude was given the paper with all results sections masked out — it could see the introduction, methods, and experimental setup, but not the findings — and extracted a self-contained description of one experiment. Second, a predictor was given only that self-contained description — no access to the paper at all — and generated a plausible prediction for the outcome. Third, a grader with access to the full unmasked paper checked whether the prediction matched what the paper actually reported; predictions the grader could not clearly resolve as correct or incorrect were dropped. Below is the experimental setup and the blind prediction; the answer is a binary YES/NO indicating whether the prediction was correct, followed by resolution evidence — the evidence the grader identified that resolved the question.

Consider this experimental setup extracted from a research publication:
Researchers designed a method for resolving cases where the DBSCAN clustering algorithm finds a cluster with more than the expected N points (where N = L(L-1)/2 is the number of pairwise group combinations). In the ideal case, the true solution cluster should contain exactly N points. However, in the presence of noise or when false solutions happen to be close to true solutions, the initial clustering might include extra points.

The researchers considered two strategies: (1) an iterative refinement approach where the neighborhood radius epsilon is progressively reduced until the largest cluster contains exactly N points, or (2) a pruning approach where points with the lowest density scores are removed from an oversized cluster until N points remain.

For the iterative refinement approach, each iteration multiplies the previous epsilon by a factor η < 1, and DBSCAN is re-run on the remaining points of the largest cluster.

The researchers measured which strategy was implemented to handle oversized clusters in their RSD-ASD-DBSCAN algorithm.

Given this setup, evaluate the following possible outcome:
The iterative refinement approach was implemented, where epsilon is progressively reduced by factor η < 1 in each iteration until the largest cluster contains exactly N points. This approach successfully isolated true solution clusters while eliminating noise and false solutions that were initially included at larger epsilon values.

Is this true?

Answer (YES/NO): YES